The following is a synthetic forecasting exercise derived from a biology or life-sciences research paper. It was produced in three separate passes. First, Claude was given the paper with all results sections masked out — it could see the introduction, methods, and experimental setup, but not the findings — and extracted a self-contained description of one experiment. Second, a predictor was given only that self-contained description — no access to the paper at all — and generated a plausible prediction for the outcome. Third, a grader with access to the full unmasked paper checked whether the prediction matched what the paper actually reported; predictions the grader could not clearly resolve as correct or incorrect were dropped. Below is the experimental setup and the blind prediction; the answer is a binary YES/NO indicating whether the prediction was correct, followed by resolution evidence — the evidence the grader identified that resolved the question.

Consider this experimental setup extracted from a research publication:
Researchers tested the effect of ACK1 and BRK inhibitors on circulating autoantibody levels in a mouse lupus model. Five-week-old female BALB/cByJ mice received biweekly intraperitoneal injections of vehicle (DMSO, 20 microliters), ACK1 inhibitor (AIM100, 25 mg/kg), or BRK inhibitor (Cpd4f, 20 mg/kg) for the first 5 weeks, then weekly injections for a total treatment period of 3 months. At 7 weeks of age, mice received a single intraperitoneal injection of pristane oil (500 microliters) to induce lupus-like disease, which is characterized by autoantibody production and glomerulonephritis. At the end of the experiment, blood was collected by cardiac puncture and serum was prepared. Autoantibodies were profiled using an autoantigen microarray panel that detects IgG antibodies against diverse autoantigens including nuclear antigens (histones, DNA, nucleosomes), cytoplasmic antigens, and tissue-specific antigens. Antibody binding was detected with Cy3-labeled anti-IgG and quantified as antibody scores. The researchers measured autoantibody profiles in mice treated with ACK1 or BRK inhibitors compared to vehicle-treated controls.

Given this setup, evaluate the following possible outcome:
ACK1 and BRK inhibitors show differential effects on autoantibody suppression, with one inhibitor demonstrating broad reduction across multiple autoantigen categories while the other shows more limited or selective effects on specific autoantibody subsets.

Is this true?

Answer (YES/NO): NO